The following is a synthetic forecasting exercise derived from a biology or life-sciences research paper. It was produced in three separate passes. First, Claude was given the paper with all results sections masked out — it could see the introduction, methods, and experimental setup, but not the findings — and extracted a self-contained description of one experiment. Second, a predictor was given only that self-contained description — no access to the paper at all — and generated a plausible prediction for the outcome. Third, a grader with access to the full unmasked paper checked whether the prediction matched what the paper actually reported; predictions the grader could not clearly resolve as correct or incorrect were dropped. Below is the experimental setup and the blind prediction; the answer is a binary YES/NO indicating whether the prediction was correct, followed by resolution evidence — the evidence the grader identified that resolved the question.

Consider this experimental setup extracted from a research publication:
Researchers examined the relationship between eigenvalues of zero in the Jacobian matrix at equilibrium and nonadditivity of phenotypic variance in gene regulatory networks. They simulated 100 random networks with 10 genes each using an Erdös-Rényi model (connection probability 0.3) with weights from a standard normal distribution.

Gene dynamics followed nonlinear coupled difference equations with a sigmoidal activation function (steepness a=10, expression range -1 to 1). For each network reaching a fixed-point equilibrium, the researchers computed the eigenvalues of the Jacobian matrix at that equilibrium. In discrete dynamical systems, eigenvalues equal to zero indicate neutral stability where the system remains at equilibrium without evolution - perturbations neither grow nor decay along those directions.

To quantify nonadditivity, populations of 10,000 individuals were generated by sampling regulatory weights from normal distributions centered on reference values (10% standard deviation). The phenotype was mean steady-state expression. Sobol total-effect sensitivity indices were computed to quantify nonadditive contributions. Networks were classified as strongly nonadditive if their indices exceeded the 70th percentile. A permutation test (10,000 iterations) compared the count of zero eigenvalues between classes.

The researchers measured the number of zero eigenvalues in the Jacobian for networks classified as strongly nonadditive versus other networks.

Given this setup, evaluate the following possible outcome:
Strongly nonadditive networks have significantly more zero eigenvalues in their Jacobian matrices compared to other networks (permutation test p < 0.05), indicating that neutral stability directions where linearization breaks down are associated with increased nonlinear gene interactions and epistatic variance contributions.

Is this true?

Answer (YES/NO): NO